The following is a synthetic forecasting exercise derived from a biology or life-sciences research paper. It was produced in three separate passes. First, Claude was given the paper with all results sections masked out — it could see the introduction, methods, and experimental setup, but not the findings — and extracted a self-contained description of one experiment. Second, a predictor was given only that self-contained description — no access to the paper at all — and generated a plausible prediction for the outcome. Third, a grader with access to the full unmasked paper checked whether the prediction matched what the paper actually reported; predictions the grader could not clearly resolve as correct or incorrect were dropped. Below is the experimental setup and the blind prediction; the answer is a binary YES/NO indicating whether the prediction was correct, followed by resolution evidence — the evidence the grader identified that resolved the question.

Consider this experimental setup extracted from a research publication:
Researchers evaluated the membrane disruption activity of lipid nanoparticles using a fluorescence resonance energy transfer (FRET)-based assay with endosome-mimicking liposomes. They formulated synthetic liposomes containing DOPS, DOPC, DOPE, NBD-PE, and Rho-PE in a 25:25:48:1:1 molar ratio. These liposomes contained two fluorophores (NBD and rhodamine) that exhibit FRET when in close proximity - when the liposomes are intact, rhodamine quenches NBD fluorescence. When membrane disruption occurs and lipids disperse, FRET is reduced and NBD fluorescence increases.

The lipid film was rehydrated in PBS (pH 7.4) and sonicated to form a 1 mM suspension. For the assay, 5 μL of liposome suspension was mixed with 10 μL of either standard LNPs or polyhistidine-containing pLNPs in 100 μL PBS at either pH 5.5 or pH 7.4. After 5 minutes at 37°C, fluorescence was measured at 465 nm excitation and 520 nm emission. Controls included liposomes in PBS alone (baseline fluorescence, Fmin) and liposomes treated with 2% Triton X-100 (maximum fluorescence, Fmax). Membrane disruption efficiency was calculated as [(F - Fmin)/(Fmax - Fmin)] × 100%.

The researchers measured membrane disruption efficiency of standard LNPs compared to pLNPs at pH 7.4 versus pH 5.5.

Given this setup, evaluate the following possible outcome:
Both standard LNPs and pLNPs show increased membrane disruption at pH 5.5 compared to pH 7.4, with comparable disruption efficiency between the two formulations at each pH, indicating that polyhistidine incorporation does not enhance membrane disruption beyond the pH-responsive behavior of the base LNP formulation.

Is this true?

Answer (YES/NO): NO